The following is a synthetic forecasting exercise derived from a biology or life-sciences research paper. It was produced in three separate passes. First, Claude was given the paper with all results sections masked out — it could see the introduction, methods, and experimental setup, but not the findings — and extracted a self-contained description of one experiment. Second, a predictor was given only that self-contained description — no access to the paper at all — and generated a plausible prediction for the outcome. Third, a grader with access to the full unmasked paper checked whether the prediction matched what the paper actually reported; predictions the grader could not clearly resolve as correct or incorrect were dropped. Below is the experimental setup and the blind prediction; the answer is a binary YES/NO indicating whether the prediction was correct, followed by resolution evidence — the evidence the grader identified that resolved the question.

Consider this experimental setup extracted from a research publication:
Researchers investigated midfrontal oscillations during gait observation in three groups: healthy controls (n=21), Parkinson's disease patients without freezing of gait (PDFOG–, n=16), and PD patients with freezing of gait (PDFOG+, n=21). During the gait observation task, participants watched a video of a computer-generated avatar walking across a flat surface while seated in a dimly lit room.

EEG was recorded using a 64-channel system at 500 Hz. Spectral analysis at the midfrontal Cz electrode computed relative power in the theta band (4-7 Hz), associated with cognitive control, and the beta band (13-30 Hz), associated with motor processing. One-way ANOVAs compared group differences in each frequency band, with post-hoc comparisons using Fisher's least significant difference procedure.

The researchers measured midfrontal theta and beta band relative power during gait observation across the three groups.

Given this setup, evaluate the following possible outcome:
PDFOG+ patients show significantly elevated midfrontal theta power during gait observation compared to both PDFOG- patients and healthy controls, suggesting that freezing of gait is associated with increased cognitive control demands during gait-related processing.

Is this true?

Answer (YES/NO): NO